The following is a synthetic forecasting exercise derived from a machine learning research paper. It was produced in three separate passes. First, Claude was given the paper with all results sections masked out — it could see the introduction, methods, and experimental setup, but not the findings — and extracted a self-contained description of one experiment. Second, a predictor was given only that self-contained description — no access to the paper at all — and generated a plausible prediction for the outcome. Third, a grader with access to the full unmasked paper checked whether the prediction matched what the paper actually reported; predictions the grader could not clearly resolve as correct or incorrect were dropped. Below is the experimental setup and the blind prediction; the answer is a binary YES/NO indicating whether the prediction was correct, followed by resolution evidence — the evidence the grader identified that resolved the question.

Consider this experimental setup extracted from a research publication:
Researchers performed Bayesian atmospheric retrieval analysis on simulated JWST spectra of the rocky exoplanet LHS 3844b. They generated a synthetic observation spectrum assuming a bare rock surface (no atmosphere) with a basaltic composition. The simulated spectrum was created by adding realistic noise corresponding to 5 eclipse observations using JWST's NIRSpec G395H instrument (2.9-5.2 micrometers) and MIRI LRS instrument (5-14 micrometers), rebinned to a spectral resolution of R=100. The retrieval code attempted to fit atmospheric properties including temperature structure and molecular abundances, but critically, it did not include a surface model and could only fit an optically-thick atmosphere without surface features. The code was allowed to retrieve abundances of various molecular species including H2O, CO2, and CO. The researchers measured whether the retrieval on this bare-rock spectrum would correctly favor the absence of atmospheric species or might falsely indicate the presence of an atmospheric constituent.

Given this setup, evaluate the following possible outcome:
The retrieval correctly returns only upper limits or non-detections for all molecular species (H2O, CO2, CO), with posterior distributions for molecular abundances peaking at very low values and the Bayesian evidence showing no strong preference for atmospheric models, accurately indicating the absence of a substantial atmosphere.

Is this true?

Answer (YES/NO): NO